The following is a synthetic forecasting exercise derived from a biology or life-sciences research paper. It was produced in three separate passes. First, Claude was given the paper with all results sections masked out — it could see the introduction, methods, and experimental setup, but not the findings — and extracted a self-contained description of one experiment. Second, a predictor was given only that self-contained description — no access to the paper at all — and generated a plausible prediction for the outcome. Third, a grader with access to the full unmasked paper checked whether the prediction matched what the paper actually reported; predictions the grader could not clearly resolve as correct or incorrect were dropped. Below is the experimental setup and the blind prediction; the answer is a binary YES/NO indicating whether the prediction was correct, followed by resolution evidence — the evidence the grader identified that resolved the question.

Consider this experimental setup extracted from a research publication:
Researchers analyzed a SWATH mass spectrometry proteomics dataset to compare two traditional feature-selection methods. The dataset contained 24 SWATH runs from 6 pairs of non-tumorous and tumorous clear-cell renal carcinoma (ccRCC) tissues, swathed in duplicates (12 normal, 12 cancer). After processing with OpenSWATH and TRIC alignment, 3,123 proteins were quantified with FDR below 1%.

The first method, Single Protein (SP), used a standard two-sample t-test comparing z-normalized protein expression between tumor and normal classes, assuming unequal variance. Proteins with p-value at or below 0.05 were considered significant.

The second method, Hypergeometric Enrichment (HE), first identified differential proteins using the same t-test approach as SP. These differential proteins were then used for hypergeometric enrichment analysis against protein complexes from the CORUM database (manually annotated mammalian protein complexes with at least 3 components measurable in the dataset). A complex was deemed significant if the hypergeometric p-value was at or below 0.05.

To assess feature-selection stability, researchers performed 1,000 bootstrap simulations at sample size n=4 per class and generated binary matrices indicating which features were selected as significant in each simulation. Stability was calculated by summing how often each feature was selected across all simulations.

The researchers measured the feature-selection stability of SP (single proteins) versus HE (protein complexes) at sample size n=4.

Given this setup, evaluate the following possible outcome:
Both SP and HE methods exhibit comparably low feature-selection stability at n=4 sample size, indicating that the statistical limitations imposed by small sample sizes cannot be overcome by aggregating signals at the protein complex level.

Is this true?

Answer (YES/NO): NO